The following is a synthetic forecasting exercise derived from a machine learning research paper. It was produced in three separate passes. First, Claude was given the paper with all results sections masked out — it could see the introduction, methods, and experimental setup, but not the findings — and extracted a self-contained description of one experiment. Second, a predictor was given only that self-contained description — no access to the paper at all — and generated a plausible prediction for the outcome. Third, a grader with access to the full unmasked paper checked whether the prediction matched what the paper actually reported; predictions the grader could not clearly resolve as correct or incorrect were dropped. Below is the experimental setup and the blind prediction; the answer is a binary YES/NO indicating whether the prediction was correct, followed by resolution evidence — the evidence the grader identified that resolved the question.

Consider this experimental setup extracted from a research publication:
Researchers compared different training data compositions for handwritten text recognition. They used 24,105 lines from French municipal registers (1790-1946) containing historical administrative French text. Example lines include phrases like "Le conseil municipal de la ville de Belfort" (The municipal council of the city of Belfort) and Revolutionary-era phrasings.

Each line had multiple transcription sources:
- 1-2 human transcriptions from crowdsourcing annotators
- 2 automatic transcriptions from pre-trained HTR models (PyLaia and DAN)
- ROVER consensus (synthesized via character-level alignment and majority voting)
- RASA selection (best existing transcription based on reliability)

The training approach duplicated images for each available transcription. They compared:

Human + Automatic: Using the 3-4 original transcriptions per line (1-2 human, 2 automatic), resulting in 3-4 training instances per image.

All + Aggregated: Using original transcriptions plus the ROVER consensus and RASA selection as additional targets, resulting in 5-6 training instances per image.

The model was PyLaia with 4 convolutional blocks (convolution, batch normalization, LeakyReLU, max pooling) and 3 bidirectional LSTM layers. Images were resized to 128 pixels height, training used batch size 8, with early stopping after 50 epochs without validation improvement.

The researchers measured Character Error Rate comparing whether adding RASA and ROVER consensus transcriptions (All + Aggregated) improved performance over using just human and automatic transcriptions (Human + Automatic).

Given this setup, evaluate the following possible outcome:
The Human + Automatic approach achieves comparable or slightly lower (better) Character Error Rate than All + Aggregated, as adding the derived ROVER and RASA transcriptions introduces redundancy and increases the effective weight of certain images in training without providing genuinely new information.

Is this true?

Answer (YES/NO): NO